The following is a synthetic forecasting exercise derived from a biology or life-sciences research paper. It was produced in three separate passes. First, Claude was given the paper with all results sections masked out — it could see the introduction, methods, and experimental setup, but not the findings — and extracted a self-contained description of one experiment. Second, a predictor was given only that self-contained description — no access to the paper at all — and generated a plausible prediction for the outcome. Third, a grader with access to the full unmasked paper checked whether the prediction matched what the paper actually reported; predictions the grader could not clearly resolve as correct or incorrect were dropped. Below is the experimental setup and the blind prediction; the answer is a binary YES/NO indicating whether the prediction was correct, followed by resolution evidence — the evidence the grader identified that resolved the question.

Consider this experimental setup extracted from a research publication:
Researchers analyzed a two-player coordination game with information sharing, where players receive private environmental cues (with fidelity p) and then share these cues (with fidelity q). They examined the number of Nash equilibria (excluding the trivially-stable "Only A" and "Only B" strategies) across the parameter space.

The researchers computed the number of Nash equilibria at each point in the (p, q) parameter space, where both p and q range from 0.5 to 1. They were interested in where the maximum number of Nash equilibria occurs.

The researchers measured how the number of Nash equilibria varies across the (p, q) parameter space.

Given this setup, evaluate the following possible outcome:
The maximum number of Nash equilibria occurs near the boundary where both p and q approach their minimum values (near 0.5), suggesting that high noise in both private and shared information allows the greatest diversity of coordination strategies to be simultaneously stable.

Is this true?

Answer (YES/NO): NO